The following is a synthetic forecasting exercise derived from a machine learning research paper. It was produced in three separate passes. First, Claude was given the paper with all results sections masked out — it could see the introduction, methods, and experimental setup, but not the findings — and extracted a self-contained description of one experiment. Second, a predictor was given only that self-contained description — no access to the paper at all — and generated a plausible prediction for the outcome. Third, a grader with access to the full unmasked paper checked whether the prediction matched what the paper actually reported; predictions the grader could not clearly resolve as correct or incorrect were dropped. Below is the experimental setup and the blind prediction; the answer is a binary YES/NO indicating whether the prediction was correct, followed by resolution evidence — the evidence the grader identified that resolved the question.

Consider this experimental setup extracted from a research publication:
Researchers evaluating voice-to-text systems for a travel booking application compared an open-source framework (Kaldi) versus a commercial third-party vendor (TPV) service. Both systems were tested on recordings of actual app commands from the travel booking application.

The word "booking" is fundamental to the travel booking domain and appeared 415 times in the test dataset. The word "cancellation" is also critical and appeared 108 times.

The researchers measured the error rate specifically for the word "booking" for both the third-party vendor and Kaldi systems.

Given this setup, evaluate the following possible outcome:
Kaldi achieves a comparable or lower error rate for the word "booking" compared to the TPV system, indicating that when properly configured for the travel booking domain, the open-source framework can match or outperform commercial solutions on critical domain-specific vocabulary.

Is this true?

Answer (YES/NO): YES